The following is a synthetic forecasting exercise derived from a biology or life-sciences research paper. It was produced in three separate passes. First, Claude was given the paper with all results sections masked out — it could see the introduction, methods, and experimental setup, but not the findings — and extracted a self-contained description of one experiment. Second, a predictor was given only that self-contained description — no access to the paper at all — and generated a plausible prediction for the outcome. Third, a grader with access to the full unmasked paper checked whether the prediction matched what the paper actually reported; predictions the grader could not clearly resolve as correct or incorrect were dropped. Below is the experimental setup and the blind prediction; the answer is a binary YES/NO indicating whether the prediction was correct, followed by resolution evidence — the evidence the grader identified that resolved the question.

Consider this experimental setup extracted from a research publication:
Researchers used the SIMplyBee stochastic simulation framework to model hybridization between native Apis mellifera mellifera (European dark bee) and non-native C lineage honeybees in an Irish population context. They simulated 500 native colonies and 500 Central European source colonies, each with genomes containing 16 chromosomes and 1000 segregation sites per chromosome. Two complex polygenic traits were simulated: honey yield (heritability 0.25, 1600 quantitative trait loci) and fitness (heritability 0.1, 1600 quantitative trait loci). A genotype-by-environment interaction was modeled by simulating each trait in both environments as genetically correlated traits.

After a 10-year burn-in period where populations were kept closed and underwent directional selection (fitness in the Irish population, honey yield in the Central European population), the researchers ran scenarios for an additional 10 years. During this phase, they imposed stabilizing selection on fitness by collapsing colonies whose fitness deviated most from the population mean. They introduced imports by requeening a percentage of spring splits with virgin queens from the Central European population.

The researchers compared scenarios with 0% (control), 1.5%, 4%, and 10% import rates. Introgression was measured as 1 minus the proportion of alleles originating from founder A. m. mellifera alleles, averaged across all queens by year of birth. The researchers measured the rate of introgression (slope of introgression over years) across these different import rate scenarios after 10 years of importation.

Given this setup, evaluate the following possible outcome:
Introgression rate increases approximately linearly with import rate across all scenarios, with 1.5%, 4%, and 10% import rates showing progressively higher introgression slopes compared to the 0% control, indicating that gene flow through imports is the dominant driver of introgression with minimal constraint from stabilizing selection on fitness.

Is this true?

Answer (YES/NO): NO